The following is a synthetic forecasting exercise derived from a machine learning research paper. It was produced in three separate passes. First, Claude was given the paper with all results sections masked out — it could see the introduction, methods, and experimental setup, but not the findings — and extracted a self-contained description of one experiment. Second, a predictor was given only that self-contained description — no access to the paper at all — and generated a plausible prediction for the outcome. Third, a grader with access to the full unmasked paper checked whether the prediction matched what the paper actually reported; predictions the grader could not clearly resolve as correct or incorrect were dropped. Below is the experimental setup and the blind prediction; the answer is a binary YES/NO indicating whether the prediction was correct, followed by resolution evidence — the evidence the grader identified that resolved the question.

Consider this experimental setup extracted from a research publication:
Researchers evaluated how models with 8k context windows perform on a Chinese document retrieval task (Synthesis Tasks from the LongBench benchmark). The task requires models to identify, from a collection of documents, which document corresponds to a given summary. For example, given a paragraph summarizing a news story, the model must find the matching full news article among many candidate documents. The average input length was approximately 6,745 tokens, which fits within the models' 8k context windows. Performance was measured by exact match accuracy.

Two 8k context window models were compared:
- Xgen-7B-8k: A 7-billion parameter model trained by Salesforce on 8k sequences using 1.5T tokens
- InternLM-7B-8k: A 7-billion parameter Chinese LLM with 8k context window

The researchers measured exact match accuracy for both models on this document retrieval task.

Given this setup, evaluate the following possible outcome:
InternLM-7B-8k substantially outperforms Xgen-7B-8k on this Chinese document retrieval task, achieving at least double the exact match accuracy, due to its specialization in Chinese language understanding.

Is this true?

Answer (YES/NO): NO